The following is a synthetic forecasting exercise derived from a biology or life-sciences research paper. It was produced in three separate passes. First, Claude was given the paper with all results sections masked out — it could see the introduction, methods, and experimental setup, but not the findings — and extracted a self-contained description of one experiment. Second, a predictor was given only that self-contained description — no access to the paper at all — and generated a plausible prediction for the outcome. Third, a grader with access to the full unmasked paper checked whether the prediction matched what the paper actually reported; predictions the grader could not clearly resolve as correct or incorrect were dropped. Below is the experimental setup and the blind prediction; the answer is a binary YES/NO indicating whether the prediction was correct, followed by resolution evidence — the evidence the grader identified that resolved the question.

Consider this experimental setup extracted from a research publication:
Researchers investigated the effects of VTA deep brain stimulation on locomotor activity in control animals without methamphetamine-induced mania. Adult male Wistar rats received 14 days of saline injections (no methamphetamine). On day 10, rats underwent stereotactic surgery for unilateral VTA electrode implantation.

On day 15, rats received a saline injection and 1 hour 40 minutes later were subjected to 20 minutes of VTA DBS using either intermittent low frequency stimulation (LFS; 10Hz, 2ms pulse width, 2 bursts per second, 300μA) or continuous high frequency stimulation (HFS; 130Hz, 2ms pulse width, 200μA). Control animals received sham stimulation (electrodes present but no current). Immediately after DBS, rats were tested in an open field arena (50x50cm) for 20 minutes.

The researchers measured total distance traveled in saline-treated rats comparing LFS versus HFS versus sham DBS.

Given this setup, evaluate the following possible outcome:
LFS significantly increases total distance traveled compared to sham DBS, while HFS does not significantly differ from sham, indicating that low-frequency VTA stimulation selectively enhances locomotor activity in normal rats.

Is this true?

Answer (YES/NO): NO